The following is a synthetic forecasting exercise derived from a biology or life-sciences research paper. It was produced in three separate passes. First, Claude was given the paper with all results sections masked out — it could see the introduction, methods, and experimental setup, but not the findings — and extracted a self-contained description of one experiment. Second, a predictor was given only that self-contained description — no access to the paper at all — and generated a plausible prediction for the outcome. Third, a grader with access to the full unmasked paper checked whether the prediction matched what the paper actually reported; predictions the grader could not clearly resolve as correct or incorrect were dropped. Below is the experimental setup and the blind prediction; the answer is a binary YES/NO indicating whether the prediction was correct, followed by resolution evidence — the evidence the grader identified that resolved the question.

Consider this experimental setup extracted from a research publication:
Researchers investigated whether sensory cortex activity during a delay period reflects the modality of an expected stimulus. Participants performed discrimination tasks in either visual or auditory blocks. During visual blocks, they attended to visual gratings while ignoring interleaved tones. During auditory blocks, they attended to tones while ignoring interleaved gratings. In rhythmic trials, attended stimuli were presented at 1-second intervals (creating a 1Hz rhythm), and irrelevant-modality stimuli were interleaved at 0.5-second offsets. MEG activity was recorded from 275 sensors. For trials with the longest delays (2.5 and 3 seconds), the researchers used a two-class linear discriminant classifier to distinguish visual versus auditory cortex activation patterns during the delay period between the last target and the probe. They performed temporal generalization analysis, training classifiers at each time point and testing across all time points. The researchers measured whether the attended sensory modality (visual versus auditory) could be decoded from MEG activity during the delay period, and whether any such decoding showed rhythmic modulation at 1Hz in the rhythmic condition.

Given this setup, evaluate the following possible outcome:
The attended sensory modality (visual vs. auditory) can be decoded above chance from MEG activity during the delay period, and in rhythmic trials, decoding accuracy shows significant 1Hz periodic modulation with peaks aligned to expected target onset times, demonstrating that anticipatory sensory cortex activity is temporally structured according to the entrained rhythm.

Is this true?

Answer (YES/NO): YES